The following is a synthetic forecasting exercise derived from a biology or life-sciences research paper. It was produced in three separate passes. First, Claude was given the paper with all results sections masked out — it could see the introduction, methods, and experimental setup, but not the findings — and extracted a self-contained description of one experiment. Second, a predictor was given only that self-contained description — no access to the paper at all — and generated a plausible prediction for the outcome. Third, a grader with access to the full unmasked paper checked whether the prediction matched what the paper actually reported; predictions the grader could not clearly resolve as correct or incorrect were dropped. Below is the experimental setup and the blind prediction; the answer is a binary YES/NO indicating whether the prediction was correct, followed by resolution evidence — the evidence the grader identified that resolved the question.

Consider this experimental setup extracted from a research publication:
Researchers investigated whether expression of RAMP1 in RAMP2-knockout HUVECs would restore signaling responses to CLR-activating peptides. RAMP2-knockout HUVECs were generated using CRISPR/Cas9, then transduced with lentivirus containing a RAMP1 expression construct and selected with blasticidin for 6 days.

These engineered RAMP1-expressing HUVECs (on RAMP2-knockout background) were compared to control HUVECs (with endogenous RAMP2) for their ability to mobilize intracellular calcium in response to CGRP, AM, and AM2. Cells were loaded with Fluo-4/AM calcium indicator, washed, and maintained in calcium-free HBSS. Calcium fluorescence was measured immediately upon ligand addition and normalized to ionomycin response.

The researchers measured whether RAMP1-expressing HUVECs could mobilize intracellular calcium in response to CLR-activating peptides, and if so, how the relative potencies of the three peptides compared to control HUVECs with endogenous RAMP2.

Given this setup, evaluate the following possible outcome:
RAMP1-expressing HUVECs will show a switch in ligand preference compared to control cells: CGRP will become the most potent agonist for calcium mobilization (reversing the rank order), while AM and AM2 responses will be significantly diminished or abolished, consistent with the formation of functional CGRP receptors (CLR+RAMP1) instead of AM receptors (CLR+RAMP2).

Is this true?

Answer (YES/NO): NO